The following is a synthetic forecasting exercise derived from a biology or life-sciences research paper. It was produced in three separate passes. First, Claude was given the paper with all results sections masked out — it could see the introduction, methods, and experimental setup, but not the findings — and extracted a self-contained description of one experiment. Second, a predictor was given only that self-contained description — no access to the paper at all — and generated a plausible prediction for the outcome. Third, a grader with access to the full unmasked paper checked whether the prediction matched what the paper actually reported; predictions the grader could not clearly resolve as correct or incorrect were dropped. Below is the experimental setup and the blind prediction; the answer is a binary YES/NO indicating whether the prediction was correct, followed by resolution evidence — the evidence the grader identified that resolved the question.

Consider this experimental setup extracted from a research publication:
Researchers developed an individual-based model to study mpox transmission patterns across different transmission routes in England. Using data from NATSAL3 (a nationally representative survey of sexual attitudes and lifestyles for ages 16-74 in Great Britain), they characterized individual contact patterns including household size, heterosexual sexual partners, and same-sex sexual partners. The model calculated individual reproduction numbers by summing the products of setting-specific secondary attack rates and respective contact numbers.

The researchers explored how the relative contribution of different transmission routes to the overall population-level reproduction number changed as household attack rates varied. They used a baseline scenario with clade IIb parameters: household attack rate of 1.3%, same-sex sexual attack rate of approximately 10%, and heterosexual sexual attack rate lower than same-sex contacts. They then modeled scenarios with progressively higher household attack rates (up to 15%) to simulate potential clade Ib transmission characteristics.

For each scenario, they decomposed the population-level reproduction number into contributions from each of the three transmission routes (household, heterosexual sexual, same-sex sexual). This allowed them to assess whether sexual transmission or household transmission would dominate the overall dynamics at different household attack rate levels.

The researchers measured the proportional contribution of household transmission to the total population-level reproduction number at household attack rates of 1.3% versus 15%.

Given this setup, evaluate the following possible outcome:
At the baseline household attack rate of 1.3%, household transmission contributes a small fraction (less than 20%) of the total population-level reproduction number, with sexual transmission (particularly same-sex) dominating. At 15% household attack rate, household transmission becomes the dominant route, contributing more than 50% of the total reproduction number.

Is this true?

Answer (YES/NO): NO